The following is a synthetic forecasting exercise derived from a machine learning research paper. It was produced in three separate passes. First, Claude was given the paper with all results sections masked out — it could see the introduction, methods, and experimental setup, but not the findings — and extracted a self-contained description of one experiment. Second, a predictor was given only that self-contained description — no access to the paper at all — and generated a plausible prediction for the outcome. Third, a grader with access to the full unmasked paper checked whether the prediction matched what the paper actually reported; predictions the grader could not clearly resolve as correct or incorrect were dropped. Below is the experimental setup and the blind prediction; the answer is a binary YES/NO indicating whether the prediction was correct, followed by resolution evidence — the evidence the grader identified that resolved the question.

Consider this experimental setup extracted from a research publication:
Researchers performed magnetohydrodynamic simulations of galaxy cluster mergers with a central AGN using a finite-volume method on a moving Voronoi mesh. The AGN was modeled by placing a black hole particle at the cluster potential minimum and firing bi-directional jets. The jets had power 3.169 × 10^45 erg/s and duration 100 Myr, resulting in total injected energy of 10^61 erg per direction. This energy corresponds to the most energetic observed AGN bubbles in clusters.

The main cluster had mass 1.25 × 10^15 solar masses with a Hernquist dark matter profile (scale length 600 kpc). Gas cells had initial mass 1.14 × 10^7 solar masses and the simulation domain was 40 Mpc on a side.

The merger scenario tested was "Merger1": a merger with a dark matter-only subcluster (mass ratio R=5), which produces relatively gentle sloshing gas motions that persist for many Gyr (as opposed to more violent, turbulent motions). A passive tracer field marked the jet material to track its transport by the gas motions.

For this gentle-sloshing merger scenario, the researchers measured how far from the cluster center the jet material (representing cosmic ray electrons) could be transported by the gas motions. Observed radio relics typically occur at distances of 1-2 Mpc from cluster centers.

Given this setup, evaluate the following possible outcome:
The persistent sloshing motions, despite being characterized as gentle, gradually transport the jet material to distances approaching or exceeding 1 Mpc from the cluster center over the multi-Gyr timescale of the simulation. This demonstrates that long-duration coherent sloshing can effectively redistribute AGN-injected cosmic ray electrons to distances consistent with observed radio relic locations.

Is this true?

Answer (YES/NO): NO